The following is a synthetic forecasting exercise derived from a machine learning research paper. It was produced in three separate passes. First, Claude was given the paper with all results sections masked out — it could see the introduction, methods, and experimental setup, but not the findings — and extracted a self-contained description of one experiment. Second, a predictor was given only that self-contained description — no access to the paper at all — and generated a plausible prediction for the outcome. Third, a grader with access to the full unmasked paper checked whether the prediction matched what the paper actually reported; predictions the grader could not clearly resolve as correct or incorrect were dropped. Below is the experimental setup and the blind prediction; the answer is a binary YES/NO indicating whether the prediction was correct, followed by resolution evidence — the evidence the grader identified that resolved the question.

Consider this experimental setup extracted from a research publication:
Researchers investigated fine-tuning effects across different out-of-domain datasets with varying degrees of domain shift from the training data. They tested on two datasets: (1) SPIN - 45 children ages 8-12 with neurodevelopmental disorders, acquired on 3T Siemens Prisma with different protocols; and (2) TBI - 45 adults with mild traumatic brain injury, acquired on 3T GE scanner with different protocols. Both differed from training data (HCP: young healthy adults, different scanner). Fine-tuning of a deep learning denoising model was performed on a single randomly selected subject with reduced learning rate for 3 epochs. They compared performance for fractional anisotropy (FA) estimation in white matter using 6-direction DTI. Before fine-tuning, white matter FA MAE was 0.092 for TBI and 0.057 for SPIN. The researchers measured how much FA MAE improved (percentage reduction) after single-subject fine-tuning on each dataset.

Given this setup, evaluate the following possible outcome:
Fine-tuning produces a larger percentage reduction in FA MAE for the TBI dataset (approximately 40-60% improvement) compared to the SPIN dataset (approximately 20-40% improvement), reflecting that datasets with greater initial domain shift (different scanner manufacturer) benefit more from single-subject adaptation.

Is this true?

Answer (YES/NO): NO